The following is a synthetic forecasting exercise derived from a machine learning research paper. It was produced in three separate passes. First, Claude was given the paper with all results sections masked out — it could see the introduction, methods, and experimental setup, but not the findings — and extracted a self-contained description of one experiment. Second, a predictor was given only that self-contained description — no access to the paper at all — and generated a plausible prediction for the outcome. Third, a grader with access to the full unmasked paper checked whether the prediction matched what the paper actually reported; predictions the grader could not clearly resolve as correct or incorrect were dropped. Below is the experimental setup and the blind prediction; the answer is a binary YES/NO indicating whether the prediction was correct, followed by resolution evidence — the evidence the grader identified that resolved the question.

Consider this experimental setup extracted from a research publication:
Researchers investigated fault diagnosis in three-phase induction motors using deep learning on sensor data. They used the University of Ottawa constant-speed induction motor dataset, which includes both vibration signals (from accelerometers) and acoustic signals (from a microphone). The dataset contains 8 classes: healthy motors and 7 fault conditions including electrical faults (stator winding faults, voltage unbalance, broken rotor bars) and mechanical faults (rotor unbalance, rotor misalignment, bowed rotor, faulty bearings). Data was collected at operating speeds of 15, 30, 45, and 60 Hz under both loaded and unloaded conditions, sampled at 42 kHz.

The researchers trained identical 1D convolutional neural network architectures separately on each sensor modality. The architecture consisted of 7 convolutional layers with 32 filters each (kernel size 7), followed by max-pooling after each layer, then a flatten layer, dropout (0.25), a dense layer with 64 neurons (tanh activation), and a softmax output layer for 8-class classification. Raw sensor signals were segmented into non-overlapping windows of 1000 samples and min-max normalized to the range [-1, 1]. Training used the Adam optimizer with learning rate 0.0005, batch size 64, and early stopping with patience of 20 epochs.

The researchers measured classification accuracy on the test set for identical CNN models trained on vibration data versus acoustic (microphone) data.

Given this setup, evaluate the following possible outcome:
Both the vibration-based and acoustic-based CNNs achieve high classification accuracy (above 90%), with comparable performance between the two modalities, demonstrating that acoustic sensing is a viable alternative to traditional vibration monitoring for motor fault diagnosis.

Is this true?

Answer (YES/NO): YES